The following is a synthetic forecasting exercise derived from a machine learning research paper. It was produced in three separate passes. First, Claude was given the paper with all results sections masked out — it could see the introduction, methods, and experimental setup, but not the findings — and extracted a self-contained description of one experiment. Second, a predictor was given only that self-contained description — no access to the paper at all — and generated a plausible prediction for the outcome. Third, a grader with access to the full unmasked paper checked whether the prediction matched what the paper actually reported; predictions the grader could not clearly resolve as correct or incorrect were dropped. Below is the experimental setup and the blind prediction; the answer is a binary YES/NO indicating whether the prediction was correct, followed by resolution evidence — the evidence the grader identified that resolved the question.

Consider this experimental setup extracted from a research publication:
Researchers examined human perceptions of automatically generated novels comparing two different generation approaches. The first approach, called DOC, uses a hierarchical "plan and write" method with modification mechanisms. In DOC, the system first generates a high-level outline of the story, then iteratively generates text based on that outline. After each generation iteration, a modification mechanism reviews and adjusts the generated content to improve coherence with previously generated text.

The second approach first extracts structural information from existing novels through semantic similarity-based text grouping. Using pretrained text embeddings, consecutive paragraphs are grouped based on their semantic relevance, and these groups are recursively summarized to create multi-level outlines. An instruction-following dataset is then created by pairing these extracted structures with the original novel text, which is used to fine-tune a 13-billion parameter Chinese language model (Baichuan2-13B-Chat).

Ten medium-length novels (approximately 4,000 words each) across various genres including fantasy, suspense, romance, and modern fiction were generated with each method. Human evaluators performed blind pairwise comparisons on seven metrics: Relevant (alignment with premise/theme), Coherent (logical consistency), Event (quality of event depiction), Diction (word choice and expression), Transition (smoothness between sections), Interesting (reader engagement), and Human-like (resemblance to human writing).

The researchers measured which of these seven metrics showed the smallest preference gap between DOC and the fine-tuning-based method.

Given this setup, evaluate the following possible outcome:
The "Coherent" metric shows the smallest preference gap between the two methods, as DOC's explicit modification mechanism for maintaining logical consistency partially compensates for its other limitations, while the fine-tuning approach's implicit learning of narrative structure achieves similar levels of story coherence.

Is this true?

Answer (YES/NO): NO